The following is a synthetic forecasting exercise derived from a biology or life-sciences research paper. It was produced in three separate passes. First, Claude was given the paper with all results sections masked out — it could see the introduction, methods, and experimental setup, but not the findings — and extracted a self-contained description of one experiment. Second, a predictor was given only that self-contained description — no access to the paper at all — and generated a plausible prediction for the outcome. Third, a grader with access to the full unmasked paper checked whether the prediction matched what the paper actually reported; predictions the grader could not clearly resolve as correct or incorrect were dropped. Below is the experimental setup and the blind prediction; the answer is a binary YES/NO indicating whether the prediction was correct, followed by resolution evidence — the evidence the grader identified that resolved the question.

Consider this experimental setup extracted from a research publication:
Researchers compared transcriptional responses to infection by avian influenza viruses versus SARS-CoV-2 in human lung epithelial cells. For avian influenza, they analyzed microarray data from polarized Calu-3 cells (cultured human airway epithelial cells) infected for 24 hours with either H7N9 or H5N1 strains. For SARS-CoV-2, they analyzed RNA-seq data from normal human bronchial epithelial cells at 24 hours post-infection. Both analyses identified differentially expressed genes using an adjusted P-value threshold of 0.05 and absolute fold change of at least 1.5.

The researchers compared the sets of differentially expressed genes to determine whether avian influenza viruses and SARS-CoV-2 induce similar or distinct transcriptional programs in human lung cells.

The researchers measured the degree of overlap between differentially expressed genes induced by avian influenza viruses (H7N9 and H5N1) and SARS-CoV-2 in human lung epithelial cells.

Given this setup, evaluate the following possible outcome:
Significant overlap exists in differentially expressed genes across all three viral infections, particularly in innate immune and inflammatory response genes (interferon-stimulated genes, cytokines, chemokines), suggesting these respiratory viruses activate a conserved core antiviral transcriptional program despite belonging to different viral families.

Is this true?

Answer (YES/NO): YES